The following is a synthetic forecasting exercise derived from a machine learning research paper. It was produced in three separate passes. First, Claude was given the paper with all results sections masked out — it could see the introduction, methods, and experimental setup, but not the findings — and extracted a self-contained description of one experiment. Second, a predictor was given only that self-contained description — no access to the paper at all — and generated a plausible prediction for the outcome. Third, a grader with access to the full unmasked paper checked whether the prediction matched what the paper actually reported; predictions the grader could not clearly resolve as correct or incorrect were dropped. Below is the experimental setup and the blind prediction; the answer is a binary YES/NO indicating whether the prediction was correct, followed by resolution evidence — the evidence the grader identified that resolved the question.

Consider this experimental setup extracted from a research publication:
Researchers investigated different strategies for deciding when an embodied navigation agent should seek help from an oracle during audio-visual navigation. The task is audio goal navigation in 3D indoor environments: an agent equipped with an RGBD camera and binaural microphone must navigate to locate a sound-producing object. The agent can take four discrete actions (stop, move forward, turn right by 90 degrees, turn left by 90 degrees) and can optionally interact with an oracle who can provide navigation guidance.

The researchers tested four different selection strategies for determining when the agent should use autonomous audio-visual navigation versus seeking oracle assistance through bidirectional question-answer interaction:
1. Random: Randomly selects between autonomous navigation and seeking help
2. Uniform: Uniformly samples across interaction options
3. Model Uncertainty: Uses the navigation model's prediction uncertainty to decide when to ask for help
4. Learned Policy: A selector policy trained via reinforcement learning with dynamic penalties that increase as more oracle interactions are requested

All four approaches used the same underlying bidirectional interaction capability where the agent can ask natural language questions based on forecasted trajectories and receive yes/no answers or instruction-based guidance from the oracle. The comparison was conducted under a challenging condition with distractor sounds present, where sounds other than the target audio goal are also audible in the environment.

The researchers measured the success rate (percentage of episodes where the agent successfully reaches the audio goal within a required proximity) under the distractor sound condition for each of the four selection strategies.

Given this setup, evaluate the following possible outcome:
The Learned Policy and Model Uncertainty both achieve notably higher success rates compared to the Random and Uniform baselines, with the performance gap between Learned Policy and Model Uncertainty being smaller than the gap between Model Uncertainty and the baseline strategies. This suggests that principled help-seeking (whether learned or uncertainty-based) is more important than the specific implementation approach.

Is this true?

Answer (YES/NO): YES